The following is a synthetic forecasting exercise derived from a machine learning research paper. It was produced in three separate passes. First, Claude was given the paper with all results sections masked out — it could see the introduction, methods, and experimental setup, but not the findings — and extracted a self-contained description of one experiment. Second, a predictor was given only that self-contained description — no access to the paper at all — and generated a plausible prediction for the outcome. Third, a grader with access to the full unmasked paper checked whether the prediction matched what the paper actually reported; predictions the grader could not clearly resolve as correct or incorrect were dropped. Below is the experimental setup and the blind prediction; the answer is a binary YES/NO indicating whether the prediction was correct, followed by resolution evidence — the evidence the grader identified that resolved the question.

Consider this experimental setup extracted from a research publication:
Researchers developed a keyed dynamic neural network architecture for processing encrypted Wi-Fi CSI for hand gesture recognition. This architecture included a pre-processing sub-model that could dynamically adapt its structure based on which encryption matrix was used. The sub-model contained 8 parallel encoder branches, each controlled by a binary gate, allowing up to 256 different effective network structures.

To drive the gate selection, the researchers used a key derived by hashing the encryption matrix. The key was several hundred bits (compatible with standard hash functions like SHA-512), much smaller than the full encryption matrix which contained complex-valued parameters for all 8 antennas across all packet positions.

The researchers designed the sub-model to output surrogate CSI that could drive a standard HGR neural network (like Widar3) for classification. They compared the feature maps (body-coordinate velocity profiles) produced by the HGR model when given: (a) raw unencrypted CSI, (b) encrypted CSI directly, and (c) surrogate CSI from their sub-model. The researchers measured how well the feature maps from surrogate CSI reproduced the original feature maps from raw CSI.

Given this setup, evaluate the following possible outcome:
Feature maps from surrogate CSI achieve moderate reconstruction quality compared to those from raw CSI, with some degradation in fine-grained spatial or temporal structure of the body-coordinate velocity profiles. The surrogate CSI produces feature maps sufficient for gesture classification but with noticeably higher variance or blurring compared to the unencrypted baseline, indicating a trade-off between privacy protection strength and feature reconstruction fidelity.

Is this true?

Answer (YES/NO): NO